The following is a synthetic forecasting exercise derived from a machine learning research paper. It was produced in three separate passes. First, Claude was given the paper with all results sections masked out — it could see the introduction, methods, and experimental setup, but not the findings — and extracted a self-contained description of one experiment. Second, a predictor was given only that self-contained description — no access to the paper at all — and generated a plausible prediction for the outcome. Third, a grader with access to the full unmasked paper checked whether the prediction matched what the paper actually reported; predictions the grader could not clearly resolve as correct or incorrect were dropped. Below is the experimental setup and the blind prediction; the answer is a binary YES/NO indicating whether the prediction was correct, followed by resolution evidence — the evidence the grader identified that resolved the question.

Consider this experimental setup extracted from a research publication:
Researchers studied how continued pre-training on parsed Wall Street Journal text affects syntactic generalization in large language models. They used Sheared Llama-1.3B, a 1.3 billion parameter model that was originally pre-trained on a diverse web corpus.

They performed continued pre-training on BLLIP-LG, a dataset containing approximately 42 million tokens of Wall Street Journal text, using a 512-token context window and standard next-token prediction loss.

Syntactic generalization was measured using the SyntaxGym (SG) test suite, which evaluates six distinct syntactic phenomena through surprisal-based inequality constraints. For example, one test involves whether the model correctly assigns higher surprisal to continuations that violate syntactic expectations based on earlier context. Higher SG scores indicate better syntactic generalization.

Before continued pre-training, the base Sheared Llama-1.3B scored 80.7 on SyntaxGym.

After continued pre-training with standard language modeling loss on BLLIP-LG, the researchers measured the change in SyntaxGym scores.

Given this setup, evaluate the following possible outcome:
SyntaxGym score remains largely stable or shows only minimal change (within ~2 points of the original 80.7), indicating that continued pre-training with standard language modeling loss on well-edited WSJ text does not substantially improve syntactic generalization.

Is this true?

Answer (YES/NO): NO